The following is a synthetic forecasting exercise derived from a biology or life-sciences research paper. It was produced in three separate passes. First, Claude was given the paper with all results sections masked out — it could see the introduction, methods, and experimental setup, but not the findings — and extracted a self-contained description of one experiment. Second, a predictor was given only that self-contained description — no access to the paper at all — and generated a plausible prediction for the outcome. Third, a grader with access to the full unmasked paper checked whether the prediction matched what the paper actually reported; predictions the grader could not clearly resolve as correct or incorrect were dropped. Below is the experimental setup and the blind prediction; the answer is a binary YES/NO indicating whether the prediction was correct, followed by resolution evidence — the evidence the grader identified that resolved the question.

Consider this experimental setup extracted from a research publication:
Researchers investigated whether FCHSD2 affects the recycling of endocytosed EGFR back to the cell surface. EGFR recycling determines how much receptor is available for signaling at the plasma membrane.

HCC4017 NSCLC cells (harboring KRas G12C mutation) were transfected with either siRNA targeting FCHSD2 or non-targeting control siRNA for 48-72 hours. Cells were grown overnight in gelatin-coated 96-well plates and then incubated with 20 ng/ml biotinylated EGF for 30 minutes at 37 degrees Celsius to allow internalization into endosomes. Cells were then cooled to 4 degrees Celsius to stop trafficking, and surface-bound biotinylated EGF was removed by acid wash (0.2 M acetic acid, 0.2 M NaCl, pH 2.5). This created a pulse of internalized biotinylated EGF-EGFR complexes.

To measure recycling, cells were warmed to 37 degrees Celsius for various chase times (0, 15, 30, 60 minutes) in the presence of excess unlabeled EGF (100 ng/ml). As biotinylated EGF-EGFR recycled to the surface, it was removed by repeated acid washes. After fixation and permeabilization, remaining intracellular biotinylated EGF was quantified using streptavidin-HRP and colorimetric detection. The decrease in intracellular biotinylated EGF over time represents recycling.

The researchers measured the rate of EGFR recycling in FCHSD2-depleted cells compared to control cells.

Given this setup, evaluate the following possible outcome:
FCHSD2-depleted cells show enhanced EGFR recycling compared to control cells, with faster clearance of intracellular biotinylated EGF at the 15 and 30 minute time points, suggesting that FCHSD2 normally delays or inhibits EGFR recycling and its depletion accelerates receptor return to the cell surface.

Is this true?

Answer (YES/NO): NO